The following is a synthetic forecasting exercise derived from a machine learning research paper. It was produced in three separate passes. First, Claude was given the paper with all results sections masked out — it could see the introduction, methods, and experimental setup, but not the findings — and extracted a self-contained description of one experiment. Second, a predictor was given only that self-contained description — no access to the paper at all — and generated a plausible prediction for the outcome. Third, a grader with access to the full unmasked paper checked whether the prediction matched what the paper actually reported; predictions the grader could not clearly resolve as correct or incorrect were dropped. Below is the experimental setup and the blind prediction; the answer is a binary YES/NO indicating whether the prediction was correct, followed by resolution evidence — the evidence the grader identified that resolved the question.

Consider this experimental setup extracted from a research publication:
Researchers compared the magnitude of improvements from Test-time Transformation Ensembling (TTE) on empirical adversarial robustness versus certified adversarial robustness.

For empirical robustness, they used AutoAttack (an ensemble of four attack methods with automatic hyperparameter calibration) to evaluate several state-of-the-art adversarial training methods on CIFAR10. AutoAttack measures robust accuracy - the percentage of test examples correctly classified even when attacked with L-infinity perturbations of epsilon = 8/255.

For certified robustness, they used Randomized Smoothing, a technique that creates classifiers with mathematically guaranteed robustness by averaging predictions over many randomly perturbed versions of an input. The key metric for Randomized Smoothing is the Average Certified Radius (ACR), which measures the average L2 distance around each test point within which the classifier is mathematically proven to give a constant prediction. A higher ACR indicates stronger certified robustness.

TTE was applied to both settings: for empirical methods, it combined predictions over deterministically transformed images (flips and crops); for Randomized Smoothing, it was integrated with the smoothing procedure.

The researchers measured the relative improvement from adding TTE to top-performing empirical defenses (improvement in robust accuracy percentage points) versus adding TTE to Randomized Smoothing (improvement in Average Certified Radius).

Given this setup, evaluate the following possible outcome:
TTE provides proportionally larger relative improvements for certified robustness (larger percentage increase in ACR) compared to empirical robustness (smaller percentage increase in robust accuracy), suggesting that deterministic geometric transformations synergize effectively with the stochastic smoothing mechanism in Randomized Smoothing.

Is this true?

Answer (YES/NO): YES